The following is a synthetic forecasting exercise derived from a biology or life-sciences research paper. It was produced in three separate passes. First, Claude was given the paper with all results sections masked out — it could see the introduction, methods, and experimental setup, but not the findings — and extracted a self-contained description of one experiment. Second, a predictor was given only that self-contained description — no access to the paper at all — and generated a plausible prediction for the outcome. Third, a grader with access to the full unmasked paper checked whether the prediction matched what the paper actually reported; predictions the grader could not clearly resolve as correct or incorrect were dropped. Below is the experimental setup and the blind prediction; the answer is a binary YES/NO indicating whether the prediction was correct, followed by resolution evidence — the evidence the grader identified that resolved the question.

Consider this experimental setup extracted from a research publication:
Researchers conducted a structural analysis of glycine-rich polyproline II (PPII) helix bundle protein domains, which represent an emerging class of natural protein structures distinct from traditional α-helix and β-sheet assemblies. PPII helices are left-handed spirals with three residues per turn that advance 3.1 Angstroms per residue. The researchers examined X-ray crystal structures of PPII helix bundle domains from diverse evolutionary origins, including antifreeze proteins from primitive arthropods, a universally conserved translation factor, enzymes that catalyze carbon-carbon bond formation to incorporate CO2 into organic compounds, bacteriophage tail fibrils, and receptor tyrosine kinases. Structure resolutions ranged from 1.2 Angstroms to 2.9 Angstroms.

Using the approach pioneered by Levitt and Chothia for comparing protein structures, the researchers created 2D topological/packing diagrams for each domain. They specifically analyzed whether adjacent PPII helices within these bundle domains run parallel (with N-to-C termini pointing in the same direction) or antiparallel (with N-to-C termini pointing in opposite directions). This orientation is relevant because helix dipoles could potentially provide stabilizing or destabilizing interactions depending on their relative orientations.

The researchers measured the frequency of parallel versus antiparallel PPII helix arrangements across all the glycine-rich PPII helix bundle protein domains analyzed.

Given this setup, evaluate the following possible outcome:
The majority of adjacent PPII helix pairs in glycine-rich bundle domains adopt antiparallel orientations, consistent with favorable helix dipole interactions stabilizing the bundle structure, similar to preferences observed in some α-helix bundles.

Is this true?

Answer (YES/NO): YES